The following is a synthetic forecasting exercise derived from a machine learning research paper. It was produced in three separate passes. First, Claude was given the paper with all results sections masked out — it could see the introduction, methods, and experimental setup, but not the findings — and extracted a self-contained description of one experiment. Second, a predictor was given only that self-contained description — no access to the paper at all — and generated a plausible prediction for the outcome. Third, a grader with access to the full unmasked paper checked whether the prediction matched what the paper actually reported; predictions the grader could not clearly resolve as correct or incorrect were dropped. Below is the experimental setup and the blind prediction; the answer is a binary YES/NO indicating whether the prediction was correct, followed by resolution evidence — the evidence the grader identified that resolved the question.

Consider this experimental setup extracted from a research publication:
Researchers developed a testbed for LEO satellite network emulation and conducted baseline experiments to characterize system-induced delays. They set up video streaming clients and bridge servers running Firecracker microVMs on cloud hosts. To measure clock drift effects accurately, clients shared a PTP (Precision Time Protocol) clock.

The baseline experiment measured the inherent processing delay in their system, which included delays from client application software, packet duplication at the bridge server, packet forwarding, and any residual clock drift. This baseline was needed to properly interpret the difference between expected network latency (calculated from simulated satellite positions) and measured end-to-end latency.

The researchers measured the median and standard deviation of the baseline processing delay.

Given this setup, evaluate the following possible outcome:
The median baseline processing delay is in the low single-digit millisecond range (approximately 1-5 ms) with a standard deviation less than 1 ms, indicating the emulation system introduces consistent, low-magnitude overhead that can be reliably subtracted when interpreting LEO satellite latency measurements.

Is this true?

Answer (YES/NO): NO